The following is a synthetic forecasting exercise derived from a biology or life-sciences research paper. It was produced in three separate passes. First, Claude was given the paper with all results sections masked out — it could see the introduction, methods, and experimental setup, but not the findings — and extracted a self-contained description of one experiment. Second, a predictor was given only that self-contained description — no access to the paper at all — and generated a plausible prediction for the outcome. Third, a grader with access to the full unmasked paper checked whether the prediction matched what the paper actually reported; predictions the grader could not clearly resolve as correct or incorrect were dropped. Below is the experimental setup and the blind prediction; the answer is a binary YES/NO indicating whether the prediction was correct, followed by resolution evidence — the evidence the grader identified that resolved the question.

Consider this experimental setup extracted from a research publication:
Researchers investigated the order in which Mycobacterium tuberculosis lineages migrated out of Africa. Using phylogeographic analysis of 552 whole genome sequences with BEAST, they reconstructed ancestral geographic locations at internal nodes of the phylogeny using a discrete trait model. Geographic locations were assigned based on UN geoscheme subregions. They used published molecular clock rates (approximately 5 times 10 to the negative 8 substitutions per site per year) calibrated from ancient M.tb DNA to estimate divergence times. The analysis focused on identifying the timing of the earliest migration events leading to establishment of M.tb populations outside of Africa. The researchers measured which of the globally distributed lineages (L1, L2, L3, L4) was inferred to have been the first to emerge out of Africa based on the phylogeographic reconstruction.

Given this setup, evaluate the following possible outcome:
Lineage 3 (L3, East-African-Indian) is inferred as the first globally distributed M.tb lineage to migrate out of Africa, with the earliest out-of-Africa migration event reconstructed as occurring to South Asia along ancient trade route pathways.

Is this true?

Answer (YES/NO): NO